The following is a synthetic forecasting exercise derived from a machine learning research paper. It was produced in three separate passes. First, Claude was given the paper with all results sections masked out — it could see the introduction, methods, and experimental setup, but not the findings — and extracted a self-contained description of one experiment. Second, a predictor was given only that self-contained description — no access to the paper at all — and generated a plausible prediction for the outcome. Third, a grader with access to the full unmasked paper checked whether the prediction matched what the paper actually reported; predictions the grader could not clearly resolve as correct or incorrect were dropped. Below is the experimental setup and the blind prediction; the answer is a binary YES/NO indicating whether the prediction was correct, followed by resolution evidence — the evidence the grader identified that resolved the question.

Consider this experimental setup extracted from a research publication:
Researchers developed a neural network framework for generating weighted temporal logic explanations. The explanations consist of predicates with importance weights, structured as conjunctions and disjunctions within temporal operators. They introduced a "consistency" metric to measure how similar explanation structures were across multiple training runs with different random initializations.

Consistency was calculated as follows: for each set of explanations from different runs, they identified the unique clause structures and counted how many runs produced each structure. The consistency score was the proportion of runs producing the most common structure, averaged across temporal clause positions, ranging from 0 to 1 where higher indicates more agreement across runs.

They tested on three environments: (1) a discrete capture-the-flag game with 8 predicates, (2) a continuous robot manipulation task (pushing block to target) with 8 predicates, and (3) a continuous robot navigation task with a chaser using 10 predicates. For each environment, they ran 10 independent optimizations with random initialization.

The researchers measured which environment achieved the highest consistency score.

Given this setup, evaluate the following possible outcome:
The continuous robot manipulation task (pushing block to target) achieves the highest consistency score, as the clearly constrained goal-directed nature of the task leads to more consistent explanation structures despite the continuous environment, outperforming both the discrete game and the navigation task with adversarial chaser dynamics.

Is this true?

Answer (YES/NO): YES